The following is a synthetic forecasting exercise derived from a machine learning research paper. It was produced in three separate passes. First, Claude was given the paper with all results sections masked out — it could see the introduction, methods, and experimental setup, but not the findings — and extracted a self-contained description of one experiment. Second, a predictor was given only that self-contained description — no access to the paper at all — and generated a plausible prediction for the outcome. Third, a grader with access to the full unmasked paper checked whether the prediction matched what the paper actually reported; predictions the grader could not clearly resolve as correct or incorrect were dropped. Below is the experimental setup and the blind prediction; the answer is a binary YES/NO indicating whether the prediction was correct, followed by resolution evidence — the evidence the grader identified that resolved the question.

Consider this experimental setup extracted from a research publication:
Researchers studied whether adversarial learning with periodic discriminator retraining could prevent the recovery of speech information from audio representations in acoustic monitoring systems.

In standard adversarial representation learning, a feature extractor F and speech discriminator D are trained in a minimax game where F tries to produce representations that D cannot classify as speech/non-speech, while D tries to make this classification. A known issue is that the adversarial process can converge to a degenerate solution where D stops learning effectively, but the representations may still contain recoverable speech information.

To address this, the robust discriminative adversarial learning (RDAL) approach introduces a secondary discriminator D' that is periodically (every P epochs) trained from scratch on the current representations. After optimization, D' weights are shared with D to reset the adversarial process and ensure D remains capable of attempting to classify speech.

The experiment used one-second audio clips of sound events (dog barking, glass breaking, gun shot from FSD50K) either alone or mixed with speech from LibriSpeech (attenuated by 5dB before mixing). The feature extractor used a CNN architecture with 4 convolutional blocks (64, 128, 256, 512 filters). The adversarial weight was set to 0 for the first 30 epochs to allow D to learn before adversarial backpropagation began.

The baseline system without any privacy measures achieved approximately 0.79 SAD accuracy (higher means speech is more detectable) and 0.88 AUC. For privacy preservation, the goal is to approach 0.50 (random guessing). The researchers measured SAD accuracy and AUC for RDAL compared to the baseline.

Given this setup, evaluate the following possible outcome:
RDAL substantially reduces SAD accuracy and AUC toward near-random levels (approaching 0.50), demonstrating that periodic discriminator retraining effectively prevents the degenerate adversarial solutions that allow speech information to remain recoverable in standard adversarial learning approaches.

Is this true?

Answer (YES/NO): NO